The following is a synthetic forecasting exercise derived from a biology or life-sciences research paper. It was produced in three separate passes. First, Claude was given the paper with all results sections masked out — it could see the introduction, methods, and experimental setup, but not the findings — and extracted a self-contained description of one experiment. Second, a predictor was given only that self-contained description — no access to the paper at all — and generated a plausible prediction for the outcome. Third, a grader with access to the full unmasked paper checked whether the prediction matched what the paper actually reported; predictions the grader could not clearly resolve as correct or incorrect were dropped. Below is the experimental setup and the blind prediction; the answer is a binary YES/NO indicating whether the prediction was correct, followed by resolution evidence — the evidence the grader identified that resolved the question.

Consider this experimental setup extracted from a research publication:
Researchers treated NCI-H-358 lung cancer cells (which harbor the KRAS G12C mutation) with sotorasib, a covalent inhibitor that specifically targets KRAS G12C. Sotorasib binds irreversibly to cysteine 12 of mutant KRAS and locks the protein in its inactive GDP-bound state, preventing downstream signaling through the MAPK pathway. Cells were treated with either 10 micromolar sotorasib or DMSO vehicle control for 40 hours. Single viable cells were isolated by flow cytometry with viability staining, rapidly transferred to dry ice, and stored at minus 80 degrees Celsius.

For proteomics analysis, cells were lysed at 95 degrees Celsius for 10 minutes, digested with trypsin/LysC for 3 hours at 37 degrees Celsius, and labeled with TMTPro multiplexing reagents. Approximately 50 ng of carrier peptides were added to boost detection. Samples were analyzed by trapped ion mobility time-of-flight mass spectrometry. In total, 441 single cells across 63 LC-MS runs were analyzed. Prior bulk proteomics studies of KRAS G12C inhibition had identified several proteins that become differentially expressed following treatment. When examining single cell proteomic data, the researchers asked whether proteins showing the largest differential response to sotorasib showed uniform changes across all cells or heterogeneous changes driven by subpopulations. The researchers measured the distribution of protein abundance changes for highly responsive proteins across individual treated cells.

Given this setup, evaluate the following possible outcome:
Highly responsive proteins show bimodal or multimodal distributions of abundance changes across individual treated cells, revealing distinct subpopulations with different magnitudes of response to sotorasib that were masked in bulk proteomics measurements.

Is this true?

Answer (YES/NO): YES